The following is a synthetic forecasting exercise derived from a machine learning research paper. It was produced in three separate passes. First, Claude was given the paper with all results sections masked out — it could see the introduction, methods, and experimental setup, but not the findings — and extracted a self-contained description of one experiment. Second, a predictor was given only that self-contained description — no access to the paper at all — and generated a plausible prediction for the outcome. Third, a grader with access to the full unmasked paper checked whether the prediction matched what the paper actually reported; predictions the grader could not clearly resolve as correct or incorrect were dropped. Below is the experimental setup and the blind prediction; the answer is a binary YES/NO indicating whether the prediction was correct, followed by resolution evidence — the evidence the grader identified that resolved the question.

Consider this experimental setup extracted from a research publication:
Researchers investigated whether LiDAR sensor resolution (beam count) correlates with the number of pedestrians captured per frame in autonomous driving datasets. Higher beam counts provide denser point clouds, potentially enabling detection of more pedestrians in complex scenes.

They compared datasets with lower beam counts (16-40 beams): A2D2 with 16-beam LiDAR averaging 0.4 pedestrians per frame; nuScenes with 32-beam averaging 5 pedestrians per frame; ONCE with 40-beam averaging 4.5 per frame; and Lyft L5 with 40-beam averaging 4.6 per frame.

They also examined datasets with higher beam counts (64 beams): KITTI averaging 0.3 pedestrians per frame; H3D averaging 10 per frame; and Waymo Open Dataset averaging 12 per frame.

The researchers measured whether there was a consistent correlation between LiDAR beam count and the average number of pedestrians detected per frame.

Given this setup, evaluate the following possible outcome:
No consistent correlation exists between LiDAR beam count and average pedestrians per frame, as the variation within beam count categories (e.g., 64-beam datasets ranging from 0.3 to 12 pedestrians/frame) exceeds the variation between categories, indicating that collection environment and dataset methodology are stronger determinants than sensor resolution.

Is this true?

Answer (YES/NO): YES